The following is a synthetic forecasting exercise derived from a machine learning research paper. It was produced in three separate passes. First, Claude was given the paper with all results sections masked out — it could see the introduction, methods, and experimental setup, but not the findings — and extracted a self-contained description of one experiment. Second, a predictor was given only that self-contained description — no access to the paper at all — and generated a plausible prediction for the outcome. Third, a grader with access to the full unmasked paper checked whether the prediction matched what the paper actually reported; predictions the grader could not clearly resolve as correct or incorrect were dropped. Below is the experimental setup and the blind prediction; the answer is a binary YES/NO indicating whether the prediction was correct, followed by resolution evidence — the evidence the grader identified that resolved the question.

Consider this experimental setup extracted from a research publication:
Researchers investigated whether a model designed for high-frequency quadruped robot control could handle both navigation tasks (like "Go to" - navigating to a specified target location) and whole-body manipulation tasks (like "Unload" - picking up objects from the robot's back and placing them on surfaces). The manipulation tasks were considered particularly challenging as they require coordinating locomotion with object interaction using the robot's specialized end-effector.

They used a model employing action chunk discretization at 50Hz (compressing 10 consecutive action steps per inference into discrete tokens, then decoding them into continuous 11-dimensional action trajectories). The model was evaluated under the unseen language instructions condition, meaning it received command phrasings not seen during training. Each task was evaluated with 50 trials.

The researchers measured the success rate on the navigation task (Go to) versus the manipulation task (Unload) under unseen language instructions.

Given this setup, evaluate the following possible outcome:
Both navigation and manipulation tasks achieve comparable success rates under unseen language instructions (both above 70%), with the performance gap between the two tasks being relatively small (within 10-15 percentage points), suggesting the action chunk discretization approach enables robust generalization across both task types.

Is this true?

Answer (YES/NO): NO